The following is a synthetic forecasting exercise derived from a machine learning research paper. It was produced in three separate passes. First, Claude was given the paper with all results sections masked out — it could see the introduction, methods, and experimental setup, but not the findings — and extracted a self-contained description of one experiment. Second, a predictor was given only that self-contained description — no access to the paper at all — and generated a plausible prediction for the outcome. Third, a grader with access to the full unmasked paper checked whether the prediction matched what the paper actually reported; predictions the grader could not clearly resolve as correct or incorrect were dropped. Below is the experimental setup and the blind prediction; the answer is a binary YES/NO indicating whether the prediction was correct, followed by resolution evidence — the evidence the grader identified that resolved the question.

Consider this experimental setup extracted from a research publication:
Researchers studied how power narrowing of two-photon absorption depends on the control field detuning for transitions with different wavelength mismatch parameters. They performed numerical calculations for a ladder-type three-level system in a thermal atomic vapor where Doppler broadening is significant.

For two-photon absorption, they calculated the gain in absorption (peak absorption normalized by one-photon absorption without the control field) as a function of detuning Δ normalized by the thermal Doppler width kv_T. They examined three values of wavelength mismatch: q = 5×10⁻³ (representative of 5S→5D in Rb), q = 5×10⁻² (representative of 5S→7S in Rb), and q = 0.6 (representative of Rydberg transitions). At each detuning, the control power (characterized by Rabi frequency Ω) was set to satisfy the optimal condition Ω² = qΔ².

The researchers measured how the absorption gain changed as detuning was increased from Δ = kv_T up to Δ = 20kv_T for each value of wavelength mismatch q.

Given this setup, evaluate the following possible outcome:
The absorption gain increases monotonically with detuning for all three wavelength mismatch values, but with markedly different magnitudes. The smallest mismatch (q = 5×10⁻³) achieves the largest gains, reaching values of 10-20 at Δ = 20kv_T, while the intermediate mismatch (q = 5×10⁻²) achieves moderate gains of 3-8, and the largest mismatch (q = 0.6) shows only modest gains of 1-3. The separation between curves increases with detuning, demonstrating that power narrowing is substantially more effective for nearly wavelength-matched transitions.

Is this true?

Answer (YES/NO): NO